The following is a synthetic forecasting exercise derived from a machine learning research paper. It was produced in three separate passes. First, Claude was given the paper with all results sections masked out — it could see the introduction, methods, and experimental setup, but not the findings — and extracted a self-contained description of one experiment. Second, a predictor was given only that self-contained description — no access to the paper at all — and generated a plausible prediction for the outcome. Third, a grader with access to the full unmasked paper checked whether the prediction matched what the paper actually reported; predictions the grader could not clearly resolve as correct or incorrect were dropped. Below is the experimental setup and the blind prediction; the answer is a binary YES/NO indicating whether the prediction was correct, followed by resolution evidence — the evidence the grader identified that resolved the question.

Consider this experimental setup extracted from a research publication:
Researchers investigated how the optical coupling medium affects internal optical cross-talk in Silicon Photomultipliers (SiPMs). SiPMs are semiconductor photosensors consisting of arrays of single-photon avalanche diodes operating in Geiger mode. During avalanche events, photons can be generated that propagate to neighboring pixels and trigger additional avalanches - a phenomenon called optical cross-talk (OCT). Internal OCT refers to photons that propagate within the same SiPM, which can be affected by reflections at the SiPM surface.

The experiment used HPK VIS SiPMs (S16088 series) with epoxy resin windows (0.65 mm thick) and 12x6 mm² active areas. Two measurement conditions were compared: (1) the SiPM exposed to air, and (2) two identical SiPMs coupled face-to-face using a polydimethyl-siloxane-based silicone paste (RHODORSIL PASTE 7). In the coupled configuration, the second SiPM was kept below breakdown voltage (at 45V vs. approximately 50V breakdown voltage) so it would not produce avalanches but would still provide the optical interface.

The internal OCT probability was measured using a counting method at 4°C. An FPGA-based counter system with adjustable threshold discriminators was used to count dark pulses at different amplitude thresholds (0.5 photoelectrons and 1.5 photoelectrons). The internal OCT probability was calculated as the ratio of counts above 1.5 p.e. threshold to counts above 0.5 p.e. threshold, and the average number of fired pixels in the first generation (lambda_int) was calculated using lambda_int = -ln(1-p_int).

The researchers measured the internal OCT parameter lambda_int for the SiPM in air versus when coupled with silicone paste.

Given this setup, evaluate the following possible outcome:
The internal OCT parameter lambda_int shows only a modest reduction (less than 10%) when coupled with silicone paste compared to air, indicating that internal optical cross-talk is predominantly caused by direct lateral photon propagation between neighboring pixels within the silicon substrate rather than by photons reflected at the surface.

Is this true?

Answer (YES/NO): NO